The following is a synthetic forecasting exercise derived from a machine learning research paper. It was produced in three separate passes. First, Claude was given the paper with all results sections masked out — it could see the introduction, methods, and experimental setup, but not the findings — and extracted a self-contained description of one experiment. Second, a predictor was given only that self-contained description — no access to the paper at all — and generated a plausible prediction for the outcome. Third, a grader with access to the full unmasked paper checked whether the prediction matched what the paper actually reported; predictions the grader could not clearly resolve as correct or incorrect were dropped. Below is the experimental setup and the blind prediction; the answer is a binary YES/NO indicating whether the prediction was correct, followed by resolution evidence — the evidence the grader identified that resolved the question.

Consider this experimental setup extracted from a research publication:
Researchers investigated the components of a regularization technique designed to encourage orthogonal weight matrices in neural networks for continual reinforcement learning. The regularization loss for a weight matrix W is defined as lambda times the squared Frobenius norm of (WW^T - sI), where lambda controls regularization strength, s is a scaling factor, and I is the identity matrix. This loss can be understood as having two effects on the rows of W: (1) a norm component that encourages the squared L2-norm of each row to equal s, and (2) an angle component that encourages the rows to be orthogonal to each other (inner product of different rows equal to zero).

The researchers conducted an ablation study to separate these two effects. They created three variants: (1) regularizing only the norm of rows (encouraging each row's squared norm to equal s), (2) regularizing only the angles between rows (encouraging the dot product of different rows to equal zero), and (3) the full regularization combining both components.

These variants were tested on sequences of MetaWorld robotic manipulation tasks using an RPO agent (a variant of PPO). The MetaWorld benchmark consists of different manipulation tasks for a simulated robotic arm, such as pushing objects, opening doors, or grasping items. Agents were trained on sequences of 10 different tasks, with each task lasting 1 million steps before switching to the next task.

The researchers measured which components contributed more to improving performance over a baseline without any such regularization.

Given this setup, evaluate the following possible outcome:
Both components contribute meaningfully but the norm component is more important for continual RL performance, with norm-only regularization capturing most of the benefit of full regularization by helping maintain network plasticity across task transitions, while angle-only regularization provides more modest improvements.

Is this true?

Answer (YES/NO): NO